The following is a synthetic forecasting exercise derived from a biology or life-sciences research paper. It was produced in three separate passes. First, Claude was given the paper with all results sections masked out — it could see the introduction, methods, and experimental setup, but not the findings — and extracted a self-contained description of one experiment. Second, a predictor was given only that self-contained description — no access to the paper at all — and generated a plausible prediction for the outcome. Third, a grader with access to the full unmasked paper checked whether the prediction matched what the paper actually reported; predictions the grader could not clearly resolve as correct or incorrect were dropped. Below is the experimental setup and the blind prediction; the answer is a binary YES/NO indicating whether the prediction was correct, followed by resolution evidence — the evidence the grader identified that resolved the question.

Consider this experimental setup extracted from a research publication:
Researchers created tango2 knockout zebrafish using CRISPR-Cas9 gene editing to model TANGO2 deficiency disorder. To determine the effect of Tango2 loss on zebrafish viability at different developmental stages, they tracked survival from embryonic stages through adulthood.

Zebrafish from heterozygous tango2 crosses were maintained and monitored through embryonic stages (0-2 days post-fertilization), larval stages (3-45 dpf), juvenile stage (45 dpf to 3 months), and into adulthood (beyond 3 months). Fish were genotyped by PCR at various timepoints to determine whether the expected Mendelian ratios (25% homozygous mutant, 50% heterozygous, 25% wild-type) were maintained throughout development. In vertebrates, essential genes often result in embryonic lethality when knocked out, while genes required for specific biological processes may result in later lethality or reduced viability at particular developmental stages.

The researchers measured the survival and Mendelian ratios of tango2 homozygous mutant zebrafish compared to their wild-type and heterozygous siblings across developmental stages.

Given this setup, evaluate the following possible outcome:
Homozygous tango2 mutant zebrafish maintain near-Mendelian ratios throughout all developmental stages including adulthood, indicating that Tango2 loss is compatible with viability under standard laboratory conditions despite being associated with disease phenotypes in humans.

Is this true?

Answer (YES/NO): NO